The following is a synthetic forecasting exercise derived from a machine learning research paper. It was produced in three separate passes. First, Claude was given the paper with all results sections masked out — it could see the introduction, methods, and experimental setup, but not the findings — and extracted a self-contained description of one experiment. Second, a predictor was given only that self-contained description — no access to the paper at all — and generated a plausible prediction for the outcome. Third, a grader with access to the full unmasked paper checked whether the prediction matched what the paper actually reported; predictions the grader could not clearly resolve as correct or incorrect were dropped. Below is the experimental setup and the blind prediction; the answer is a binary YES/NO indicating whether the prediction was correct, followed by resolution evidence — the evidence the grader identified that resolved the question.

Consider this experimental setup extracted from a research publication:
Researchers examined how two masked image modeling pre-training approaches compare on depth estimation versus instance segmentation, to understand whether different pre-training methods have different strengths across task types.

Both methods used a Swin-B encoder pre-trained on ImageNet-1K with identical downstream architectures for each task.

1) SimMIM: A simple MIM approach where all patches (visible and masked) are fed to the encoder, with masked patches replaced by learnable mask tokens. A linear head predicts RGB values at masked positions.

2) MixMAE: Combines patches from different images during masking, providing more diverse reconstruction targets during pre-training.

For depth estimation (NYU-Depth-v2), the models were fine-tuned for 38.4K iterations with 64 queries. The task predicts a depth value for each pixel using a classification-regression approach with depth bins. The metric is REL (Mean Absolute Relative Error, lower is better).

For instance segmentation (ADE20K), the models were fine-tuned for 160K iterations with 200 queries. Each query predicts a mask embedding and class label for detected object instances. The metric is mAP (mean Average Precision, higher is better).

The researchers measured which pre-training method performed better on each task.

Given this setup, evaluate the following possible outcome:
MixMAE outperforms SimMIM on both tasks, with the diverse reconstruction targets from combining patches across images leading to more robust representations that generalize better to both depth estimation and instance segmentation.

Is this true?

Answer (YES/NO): NO